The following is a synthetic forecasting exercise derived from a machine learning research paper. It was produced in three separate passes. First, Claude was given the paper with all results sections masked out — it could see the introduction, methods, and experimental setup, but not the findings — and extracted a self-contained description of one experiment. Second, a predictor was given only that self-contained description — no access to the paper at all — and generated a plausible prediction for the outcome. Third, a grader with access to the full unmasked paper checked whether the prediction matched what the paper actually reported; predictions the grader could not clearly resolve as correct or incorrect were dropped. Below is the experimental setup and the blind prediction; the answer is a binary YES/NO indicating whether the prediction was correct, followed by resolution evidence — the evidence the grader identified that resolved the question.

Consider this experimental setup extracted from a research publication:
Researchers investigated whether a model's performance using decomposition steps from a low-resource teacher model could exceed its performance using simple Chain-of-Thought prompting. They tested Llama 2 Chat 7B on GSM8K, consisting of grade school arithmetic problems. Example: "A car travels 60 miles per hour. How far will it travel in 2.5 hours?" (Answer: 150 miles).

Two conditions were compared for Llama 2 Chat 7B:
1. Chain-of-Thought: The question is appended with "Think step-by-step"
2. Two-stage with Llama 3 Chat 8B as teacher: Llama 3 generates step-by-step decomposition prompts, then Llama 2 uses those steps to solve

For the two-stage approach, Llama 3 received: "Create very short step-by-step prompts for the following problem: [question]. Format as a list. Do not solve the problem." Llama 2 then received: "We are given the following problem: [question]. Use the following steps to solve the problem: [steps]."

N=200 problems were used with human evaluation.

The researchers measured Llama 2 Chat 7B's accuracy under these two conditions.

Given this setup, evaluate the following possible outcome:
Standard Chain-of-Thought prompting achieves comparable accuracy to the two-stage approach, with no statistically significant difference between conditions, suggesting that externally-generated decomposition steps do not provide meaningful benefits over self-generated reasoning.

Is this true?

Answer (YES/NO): NO